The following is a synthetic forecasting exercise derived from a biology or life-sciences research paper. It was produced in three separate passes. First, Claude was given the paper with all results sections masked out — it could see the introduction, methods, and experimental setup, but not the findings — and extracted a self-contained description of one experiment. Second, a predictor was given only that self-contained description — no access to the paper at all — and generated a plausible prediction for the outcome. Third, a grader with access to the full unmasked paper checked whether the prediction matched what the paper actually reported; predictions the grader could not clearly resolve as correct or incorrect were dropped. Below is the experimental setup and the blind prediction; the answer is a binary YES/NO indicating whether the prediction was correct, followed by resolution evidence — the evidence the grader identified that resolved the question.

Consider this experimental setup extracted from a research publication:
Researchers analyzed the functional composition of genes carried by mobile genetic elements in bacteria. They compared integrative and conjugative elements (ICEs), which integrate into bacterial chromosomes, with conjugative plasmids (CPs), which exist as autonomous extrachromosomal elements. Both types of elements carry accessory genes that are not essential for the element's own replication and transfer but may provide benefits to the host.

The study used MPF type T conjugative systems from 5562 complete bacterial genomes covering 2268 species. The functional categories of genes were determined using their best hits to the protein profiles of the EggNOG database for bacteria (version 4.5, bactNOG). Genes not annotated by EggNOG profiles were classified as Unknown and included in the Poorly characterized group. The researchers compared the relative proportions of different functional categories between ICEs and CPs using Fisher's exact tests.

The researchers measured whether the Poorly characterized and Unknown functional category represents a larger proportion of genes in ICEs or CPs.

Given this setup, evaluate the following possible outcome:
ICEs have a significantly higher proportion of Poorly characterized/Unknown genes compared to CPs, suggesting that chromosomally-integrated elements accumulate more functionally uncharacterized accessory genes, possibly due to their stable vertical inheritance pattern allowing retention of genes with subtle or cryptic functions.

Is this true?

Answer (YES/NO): NO